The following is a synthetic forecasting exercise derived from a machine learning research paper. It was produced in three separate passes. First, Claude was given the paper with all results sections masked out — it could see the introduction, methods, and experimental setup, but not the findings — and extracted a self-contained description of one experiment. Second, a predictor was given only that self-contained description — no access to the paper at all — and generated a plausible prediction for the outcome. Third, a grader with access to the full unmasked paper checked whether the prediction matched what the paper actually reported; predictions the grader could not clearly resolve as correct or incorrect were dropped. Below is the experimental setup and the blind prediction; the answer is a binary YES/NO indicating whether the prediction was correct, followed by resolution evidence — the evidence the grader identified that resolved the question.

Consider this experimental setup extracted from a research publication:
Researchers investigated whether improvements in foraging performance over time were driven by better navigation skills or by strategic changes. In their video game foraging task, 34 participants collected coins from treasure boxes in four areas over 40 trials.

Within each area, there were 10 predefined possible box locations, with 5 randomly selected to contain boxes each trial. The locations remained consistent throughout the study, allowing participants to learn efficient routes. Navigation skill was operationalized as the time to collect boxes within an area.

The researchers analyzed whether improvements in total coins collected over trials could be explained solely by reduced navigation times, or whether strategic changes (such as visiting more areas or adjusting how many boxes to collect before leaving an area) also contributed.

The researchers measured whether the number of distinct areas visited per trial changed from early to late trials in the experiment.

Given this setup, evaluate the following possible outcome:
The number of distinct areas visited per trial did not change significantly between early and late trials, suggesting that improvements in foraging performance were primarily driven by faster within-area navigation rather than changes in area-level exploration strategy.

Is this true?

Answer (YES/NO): NO